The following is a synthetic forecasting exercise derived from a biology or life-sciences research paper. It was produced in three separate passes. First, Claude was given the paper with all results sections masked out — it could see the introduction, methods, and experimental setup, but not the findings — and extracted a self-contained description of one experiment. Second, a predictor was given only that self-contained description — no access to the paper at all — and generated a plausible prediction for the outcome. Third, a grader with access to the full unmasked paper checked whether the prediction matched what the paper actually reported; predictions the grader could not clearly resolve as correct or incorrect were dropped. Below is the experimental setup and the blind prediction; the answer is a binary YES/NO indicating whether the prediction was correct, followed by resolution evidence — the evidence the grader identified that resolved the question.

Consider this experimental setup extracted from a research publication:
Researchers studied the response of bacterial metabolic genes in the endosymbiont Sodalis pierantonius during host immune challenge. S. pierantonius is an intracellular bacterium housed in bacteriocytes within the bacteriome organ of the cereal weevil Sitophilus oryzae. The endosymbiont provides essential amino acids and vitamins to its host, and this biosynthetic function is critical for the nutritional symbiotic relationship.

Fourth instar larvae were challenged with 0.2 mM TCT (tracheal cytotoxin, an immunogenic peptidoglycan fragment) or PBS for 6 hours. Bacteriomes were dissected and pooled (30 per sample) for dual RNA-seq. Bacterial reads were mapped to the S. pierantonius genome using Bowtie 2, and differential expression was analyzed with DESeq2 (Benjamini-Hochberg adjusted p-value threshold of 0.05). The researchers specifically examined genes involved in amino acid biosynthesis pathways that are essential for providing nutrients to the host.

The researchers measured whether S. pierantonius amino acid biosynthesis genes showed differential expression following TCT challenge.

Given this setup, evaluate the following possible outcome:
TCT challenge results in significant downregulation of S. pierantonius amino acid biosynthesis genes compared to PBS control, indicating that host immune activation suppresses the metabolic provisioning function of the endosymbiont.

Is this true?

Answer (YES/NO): NO